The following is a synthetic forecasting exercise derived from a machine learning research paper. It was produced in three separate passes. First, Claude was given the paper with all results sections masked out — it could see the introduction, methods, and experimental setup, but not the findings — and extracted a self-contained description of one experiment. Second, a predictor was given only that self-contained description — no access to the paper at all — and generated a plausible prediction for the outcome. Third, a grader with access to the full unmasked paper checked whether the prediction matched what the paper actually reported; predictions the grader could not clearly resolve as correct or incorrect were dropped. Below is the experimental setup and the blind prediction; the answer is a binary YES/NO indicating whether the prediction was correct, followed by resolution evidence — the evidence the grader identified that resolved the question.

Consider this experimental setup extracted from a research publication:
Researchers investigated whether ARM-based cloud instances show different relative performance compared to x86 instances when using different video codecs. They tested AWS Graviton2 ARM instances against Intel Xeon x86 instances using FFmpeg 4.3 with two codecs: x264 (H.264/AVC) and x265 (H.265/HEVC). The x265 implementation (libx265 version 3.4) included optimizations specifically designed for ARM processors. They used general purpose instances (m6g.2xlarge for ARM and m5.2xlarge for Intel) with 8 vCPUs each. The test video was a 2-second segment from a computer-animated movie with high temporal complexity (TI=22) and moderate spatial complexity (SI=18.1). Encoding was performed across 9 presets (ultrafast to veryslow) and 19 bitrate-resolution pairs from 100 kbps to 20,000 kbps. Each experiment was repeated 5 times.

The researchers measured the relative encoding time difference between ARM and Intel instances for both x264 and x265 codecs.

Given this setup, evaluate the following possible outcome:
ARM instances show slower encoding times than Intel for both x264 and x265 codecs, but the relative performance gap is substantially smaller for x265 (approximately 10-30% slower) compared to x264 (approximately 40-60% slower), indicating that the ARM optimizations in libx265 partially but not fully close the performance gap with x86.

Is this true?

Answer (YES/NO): NO